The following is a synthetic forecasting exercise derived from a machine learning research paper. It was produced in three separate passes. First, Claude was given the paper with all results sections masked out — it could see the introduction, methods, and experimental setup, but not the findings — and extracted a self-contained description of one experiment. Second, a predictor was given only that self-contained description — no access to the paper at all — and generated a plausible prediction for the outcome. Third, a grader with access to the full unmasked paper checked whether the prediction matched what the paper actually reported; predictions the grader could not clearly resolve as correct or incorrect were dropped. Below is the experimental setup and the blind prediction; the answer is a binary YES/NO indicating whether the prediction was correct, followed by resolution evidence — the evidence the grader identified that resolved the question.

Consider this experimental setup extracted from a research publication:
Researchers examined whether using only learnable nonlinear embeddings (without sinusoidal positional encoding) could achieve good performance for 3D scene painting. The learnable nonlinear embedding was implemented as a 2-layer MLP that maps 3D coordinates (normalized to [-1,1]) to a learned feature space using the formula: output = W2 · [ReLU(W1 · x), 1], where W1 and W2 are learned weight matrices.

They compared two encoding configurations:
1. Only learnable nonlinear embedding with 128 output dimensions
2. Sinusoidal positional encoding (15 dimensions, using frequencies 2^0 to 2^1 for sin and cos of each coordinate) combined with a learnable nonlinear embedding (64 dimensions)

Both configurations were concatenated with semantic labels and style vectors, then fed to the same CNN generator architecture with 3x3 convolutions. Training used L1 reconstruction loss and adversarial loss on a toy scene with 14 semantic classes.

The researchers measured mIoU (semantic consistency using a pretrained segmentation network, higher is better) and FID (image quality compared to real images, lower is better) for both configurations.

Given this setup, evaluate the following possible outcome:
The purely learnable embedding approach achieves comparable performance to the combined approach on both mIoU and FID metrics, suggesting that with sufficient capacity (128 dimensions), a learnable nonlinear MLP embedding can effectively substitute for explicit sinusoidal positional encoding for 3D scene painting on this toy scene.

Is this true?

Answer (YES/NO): NO